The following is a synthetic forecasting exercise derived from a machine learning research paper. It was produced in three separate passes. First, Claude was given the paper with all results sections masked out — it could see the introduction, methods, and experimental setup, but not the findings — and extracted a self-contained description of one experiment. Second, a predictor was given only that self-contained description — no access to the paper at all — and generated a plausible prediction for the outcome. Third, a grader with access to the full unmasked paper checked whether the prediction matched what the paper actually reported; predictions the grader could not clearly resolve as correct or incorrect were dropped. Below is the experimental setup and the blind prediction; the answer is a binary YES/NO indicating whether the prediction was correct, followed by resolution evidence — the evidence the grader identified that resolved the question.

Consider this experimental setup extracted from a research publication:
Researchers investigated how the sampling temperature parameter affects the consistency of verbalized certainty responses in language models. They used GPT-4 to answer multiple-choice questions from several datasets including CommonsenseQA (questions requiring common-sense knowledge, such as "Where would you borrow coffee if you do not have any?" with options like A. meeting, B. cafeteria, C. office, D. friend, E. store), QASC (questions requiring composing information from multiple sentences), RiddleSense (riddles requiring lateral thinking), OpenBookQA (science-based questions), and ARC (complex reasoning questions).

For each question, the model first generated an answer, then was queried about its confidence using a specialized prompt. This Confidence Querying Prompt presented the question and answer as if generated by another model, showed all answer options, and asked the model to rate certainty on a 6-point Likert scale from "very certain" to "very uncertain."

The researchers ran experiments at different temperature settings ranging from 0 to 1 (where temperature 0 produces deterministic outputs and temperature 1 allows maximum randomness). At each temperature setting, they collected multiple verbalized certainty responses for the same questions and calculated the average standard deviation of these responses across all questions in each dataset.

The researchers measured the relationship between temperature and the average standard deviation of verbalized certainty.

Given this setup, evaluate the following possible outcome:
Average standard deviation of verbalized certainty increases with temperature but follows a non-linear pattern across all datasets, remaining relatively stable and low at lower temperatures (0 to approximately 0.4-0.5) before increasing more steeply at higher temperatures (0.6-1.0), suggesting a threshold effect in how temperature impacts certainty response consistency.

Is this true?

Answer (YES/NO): NO